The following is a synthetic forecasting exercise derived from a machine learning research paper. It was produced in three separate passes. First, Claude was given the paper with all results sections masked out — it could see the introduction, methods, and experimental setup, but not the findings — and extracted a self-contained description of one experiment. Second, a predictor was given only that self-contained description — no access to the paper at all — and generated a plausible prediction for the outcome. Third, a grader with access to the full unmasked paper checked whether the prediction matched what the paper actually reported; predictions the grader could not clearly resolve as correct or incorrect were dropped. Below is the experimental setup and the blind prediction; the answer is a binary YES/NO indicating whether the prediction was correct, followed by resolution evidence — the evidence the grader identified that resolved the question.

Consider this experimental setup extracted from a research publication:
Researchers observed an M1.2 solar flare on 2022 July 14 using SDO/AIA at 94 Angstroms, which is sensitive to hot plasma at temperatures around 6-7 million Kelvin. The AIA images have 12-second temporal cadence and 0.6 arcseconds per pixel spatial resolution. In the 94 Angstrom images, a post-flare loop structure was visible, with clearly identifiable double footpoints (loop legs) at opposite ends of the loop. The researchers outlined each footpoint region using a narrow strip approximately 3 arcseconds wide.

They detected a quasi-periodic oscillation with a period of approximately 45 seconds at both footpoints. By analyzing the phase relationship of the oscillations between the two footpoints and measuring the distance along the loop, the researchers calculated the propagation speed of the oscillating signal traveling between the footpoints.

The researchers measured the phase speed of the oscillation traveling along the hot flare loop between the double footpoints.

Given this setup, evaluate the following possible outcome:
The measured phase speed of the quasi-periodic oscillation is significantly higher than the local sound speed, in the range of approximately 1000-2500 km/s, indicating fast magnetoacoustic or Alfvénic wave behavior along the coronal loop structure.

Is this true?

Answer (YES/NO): YES